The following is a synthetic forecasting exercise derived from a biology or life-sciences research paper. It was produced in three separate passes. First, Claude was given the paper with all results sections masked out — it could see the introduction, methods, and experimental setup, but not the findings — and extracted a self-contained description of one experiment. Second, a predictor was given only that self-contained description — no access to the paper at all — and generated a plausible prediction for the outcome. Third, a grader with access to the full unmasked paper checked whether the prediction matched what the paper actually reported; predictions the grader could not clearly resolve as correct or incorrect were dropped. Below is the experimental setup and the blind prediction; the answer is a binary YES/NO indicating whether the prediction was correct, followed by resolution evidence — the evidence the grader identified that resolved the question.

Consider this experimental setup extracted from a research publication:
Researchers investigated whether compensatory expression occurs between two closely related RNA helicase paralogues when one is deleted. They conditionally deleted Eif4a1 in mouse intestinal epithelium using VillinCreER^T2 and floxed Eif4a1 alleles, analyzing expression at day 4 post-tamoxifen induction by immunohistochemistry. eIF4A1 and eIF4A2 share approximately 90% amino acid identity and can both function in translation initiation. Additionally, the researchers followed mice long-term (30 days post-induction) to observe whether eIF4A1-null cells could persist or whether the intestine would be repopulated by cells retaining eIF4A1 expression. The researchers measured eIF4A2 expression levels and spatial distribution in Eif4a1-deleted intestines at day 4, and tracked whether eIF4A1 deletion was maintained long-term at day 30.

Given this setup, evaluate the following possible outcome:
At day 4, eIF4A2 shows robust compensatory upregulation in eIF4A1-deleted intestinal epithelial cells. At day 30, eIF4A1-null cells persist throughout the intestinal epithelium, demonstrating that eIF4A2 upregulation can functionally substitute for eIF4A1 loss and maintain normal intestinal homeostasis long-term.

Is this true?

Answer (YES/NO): NO